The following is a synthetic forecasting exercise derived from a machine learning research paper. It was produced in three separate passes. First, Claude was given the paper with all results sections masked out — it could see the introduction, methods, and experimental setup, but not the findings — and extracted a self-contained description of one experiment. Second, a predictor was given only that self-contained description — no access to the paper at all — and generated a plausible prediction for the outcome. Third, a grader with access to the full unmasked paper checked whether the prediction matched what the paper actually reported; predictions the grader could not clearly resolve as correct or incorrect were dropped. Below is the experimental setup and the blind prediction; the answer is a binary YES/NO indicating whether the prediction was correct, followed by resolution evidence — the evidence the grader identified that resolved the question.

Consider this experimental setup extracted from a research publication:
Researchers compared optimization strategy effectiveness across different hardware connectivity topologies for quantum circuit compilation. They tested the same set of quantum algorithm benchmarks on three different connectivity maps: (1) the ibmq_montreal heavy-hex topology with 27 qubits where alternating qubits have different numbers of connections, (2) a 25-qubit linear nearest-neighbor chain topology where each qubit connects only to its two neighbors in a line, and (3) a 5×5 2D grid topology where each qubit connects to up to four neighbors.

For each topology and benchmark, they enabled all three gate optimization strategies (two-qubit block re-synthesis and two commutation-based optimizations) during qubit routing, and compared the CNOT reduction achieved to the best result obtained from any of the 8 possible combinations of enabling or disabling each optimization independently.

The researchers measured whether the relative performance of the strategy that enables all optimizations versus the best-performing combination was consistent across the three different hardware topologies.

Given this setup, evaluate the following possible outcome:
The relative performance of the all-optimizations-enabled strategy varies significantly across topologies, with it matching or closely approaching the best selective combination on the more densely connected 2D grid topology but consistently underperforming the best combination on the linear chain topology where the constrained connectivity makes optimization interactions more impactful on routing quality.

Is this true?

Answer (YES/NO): NO